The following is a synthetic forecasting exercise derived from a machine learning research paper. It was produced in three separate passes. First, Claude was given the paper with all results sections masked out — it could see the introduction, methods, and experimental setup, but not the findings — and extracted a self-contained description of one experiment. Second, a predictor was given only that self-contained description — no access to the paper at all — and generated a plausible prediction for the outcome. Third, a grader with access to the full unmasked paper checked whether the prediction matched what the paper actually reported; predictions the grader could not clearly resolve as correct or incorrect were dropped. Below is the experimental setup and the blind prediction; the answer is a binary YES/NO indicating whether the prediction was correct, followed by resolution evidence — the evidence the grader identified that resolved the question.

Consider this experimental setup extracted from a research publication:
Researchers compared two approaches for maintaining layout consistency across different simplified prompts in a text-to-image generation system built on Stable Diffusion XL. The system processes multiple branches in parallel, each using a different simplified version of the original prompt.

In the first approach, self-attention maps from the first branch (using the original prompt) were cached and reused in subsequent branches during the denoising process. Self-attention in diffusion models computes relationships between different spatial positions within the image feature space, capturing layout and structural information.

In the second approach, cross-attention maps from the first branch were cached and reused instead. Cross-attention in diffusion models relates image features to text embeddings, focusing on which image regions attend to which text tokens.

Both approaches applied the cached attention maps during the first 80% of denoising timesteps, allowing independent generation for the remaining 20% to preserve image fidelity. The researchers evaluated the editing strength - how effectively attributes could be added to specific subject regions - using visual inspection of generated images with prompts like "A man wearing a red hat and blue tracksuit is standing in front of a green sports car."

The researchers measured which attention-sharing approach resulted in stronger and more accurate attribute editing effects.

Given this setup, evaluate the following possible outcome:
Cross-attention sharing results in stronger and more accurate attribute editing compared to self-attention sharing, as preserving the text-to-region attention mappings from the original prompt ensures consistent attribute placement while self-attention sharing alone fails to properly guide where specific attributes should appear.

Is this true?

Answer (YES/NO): NO